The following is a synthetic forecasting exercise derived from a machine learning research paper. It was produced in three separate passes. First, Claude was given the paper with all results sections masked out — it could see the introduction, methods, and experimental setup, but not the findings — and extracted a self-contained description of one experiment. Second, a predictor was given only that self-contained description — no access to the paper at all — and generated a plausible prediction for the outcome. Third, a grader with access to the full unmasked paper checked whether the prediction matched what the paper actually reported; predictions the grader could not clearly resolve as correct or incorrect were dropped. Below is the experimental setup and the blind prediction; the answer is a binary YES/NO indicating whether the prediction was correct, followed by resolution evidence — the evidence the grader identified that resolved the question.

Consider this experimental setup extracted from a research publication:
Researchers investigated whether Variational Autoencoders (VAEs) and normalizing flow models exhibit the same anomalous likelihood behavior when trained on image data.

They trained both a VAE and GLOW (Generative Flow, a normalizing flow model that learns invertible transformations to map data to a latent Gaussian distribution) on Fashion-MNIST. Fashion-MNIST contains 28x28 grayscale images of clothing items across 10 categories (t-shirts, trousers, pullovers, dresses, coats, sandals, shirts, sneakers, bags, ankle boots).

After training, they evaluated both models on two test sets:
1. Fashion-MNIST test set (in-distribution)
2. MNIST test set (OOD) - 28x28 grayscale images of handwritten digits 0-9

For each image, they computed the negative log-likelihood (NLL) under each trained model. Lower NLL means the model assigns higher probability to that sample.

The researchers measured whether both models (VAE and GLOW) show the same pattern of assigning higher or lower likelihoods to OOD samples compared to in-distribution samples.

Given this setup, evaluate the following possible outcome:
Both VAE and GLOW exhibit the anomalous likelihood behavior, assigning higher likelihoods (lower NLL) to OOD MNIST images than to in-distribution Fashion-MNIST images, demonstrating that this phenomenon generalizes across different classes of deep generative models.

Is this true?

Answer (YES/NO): YES